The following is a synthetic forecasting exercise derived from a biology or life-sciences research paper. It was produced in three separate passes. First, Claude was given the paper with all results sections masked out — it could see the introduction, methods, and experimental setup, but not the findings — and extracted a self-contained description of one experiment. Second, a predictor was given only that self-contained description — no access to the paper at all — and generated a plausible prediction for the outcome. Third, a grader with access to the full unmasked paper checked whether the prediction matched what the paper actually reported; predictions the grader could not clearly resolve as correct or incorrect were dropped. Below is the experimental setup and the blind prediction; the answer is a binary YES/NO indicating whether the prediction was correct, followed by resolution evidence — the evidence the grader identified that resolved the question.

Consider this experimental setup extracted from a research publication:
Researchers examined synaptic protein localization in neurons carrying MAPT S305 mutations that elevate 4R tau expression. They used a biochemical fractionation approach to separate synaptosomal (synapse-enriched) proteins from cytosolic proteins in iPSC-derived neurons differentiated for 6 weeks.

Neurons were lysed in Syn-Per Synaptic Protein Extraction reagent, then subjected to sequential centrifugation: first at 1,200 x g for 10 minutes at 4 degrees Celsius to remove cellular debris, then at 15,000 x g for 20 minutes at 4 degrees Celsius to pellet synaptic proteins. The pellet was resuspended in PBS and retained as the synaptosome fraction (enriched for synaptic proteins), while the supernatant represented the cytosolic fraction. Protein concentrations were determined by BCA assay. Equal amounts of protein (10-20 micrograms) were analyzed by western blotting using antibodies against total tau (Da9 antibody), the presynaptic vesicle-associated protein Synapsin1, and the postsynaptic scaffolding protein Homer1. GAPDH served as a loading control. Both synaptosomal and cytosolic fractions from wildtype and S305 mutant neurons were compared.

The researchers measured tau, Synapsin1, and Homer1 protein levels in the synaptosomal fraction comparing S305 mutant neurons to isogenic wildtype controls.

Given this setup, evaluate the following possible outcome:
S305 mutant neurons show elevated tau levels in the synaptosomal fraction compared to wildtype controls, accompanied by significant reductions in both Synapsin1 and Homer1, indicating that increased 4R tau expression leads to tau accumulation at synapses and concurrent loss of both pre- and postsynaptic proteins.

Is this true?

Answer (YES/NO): NO